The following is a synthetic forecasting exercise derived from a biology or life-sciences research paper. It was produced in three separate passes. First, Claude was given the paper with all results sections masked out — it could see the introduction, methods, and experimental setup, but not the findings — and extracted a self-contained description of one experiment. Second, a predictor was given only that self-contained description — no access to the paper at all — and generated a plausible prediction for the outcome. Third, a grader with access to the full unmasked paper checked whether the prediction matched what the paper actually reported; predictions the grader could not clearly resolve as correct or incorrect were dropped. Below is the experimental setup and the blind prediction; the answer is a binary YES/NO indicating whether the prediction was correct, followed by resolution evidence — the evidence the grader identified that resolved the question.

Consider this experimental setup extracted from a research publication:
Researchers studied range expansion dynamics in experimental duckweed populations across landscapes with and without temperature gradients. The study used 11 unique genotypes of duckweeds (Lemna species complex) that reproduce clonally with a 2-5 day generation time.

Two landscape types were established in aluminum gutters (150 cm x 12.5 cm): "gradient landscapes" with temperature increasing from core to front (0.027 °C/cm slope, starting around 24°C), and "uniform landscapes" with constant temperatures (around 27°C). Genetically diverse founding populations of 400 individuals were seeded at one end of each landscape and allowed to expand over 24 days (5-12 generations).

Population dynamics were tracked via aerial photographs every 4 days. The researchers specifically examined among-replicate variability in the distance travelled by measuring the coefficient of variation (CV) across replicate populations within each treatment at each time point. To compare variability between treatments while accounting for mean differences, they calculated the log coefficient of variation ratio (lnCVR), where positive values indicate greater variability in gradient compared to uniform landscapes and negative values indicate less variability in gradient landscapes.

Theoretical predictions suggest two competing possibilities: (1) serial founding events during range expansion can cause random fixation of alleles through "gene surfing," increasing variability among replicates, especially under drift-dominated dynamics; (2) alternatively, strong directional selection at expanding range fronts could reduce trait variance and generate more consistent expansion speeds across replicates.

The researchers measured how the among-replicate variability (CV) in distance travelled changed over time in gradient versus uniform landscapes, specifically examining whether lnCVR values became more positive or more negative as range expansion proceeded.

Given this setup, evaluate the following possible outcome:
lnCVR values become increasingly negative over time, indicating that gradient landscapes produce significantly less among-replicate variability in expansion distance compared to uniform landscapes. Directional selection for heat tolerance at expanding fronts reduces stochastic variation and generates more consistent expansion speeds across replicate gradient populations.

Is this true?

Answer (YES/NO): NO